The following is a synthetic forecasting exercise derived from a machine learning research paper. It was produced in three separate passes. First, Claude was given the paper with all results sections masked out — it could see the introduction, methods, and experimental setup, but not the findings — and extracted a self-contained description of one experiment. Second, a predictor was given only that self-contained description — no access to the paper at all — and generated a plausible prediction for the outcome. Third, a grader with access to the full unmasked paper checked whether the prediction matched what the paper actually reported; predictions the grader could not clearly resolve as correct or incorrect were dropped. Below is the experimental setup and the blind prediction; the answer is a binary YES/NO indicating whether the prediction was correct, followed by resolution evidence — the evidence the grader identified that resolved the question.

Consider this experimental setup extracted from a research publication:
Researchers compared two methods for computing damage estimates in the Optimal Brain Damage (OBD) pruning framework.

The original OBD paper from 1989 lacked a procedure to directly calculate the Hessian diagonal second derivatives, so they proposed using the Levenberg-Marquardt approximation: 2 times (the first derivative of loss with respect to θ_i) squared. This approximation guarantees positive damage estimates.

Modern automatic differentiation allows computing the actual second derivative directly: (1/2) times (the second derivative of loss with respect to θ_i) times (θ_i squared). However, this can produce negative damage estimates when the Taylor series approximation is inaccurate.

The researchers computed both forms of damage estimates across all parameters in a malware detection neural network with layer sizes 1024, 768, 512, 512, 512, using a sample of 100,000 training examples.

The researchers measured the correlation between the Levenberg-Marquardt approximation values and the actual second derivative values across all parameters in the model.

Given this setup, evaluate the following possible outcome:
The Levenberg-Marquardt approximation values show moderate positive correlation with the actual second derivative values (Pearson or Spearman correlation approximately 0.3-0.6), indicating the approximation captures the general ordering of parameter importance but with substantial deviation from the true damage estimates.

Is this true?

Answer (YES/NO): NO